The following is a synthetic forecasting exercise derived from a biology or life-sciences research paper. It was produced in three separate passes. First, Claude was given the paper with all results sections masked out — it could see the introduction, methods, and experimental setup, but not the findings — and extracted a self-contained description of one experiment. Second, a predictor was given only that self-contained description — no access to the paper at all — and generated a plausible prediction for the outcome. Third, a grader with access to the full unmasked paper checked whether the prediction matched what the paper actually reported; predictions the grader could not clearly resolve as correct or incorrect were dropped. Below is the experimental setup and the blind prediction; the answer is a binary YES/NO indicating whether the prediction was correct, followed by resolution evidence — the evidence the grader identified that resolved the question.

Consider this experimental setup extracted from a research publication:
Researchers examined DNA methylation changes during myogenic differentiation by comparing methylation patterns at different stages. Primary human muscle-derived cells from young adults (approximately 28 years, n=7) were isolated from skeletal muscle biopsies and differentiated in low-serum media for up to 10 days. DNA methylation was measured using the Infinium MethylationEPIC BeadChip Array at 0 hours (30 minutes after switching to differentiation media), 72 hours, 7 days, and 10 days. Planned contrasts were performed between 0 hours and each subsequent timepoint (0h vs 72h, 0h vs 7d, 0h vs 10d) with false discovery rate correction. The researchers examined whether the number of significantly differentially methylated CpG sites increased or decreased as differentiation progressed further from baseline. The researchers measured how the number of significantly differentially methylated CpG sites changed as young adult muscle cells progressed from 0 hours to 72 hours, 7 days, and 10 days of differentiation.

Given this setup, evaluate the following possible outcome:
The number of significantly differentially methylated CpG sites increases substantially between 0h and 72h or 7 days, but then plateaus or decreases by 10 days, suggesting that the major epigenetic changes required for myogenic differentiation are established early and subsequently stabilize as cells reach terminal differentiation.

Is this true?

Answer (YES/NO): NO